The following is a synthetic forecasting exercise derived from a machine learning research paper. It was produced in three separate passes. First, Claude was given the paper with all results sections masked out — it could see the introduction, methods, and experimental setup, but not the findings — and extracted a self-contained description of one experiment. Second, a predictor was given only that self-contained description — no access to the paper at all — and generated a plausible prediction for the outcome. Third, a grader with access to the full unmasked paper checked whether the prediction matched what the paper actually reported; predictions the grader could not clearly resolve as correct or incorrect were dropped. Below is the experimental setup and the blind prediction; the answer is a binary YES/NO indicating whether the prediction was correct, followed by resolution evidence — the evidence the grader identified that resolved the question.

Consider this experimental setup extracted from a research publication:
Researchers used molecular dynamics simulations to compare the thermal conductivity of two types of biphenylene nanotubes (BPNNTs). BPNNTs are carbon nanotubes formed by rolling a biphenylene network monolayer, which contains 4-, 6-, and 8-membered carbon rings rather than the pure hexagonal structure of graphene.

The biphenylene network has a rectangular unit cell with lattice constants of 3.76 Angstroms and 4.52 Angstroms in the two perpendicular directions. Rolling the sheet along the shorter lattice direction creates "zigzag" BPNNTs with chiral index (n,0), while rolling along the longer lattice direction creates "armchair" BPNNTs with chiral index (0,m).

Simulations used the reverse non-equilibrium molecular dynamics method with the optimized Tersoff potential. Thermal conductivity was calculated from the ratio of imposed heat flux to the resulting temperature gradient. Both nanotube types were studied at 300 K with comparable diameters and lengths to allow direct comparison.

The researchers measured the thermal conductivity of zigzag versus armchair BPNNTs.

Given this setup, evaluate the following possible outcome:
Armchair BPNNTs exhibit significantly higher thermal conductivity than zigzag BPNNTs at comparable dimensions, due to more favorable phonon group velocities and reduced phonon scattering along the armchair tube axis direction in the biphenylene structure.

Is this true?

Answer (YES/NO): NO